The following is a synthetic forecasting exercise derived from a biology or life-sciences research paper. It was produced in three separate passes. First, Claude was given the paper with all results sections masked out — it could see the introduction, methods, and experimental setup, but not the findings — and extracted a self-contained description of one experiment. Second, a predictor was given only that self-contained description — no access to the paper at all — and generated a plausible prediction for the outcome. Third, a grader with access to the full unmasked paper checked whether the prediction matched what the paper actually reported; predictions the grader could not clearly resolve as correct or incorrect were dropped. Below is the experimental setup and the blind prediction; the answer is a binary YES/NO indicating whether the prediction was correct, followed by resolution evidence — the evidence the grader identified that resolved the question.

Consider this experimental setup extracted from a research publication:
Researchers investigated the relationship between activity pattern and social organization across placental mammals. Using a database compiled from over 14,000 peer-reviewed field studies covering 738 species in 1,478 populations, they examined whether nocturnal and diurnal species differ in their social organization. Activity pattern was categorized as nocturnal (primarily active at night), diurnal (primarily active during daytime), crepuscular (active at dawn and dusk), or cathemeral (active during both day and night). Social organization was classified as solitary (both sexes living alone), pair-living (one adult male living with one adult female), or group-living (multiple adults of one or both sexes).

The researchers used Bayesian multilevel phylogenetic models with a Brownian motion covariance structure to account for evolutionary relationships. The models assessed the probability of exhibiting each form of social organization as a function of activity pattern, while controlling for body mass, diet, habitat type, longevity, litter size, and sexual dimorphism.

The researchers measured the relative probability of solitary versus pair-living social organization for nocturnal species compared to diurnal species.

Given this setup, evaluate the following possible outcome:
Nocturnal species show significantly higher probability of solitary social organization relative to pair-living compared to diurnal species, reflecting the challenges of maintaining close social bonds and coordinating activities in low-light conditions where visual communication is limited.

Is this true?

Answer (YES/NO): YES